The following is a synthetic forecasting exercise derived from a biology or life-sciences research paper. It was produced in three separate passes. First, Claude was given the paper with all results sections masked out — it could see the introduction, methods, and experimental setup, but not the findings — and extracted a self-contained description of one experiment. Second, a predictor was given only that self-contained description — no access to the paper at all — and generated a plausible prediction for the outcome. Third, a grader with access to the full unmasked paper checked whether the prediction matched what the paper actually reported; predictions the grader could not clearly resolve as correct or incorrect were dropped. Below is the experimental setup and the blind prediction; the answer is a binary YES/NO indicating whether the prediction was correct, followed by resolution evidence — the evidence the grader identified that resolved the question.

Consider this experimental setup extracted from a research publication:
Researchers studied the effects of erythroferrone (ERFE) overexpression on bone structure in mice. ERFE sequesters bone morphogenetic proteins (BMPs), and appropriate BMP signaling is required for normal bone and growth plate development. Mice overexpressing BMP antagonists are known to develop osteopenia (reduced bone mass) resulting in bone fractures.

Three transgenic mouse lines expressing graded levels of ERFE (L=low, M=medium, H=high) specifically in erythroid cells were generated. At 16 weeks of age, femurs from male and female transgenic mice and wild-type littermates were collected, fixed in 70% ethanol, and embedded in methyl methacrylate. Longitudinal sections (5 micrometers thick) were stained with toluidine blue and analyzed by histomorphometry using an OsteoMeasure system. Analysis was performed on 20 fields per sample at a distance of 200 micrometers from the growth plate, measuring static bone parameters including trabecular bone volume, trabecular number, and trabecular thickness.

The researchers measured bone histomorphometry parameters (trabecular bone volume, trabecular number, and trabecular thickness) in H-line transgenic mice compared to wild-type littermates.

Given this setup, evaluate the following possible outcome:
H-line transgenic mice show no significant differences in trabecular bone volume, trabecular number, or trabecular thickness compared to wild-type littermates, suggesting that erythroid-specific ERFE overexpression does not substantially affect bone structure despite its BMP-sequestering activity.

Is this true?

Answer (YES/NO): YES